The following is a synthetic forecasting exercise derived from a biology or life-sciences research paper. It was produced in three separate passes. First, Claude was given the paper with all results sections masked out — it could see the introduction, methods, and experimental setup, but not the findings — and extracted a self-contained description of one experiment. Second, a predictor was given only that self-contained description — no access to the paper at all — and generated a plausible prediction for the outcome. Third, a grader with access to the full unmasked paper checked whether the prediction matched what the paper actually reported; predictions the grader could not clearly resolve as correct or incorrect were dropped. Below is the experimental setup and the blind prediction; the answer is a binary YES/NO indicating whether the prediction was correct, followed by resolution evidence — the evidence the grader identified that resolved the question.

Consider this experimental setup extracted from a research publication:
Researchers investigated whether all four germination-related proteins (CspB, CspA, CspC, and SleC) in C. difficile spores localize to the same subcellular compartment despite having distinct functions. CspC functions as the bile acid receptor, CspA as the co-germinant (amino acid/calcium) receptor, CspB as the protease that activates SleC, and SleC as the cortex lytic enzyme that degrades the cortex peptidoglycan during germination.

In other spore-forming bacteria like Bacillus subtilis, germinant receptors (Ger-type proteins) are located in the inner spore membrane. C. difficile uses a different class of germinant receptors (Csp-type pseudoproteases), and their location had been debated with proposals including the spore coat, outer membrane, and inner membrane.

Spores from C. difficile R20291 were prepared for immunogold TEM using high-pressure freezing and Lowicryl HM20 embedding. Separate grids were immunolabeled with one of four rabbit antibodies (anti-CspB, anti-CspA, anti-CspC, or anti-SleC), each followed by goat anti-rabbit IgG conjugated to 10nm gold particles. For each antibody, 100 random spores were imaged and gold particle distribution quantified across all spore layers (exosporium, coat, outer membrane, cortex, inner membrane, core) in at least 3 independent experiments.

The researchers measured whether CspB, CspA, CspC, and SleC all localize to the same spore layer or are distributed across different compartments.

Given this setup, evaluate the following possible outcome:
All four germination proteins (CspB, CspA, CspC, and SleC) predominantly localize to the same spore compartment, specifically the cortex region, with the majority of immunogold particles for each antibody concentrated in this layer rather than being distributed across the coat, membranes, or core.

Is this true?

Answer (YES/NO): YES